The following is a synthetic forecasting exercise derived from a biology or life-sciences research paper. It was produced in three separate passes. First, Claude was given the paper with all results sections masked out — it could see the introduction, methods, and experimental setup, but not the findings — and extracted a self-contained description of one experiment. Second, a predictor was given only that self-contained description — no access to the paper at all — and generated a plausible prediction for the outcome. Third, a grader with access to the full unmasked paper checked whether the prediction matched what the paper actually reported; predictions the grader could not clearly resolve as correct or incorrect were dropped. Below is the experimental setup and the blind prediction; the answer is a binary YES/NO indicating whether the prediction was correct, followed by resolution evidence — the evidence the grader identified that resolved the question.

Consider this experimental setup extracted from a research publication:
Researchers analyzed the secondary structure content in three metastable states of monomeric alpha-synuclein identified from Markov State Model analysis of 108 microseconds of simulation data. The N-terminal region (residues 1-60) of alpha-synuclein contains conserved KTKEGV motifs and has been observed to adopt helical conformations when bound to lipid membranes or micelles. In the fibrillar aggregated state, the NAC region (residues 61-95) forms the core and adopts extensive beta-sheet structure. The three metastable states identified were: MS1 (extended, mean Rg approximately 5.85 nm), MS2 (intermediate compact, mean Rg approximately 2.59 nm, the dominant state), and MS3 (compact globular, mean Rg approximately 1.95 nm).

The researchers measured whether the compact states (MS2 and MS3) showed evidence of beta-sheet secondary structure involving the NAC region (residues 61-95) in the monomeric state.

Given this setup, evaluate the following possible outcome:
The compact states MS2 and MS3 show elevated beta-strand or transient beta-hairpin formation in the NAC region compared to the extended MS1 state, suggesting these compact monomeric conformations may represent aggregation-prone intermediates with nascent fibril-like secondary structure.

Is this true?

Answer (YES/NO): YES